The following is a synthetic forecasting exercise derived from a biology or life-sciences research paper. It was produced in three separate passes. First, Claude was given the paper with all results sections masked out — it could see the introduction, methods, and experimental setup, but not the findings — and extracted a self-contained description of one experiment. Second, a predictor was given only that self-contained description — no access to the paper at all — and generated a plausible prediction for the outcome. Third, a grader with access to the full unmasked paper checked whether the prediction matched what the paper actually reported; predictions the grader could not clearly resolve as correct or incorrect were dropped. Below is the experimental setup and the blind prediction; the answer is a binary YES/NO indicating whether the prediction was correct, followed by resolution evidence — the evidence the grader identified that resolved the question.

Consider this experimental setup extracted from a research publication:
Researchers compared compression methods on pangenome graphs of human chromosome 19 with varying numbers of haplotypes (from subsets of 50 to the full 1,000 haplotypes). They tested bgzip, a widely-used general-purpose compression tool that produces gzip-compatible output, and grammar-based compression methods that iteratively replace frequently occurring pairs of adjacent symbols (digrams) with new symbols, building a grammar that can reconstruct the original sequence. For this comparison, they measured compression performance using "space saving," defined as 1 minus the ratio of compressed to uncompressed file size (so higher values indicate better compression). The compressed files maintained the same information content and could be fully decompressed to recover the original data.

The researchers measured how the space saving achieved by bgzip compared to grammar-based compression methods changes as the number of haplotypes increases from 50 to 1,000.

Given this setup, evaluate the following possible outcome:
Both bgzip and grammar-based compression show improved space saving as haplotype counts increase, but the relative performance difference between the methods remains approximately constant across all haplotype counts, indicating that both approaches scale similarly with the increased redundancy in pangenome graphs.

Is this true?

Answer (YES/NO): NO